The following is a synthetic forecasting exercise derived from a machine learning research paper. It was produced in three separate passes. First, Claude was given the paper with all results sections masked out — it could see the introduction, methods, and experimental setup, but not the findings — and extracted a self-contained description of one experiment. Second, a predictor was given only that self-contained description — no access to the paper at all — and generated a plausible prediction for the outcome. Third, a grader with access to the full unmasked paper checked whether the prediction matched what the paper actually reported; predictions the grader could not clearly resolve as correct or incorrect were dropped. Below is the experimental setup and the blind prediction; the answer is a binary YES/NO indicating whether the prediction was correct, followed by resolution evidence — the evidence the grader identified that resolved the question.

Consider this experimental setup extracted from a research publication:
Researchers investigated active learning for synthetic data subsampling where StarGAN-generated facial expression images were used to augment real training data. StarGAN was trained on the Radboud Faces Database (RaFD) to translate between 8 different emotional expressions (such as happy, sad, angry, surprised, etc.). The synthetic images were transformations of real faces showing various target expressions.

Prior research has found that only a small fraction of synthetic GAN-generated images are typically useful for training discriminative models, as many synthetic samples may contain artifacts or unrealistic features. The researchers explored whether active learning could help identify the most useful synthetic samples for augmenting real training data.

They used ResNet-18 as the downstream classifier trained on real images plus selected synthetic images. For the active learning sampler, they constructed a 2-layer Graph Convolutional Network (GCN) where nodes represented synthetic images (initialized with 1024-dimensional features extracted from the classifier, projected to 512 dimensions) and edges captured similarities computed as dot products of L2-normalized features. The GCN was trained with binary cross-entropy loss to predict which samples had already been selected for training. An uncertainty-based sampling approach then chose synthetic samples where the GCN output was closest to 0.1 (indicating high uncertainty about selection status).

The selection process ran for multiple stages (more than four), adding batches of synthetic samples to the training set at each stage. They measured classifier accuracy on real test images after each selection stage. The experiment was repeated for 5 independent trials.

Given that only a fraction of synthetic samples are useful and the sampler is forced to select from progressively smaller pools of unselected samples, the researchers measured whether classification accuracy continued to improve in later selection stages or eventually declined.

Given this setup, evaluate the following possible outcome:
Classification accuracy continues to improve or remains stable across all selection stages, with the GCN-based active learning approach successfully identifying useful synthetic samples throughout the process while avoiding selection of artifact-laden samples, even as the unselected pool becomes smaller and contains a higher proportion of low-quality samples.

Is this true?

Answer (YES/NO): NO